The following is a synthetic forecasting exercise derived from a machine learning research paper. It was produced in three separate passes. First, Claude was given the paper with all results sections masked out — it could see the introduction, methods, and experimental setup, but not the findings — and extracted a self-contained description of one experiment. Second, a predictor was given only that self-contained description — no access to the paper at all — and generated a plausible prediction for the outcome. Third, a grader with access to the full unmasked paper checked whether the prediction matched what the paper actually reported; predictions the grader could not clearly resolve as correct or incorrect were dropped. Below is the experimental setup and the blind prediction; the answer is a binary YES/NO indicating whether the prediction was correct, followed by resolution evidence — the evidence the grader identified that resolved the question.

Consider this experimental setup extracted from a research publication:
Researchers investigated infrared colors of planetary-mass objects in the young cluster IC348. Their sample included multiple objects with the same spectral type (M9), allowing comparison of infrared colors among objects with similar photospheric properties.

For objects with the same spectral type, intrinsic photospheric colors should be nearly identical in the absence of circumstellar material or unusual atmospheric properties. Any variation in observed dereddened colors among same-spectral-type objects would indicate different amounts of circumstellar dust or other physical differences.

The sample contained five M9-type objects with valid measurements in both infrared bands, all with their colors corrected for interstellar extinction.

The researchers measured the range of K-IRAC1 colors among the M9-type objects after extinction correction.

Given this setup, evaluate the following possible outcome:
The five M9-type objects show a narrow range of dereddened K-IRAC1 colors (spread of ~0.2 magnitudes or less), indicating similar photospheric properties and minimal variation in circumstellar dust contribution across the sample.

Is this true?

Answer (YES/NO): NO